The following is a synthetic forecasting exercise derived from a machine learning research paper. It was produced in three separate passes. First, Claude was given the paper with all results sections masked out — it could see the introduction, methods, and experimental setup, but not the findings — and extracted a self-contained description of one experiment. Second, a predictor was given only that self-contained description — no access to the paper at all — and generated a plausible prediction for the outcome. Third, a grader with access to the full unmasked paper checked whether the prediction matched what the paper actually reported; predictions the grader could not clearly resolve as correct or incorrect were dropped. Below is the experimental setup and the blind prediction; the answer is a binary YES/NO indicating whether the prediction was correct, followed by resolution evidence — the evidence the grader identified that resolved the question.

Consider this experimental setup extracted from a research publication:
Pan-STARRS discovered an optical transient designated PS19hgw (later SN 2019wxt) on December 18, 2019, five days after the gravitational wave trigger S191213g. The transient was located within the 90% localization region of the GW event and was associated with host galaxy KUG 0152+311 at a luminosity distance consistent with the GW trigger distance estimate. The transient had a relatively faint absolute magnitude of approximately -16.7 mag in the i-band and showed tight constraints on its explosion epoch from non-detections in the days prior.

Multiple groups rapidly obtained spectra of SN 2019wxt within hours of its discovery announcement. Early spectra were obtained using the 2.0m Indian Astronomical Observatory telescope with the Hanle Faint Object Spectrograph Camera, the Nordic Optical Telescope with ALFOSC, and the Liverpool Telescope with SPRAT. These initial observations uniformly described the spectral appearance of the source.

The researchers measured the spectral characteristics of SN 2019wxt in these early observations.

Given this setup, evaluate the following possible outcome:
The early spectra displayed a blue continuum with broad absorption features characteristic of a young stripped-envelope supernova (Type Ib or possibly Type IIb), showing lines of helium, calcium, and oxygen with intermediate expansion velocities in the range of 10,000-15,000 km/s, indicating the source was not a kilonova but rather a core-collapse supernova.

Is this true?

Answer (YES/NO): NO